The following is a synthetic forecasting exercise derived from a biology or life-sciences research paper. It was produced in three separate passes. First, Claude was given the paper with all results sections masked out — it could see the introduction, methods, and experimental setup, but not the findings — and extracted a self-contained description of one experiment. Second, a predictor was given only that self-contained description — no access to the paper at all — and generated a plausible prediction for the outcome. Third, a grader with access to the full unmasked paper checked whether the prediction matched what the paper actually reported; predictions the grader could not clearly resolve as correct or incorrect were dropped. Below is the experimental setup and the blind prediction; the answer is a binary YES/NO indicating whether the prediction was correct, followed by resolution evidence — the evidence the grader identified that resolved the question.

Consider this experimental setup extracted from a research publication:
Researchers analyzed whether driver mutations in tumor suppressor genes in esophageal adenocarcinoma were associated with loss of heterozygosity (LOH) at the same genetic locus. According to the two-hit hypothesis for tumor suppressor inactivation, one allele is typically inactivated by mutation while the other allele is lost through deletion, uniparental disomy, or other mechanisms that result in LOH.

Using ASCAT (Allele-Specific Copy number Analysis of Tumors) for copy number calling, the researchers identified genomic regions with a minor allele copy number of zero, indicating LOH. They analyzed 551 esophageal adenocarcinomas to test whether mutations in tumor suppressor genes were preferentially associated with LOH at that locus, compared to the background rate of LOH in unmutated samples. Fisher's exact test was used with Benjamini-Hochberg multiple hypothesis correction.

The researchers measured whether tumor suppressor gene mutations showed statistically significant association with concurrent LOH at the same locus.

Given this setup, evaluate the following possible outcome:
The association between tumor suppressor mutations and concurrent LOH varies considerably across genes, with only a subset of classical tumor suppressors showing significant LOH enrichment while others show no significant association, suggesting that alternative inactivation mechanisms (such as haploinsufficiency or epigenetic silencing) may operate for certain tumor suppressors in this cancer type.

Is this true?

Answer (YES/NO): YES